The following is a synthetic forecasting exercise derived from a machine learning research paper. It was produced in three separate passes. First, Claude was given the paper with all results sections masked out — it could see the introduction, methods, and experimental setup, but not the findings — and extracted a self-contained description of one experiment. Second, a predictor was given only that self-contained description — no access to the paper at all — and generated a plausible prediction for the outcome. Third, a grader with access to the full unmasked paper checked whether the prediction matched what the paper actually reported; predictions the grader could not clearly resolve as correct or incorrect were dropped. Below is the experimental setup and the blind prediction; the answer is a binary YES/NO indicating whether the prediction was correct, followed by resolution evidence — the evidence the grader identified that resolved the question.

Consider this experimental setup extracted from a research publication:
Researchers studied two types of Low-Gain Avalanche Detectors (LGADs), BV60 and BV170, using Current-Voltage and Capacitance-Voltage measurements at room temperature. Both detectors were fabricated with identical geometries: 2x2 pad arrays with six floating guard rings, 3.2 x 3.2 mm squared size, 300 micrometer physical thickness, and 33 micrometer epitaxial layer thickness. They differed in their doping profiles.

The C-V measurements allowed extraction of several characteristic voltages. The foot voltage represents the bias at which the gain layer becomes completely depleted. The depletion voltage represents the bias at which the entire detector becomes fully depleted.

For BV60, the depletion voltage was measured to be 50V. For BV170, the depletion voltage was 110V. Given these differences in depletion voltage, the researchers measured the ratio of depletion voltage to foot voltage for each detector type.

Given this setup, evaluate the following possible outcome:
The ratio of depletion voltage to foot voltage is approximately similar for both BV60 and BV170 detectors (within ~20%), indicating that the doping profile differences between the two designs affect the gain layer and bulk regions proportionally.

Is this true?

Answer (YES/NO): NO